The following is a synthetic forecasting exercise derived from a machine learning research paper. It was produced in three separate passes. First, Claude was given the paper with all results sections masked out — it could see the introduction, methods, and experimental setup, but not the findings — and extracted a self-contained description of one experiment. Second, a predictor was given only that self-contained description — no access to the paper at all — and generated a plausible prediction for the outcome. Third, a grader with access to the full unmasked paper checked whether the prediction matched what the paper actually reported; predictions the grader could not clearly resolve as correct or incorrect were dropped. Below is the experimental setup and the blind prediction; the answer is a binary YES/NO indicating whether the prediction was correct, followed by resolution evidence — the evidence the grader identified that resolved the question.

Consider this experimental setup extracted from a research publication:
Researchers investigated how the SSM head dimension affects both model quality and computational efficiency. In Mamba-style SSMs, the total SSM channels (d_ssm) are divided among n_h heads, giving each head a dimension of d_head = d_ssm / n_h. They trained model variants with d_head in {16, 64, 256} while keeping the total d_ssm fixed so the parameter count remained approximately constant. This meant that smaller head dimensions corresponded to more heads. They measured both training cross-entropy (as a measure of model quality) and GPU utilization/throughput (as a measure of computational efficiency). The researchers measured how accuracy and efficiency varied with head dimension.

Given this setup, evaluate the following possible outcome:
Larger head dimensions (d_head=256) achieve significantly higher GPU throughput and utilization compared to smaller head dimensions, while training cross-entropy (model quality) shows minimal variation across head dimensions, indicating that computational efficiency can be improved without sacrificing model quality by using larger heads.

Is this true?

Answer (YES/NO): NO